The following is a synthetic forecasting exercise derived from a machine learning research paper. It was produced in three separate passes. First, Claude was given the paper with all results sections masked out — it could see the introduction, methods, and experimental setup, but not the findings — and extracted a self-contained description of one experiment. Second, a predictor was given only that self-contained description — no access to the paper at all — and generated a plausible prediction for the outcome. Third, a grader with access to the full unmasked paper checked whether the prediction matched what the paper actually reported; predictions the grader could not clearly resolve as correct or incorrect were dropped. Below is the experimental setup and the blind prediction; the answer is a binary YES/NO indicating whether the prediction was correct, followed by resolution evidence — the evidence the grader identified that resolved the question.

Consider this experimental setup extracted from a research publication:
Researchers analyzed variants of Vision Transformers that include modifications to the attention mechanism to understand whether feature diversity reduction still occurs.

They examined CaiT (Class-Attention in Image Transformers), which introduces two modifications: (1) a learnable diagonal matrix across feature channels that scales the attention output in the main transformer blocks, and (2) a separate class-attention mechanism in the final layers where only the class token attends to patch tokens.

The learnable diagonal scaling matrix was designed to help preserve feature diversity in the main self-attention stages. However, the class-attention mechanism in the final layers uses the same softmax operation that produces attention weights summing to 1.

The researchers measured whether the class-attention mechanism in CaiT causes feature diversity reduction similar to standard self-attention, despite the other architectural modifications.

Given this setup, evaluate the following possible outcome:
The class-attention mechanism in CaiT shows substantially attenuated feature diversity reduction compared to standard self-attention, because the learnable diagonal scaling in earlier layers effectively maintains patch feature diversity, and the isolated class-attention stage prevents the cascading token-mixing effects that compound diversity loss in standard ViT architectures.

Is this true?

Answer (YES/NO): NO